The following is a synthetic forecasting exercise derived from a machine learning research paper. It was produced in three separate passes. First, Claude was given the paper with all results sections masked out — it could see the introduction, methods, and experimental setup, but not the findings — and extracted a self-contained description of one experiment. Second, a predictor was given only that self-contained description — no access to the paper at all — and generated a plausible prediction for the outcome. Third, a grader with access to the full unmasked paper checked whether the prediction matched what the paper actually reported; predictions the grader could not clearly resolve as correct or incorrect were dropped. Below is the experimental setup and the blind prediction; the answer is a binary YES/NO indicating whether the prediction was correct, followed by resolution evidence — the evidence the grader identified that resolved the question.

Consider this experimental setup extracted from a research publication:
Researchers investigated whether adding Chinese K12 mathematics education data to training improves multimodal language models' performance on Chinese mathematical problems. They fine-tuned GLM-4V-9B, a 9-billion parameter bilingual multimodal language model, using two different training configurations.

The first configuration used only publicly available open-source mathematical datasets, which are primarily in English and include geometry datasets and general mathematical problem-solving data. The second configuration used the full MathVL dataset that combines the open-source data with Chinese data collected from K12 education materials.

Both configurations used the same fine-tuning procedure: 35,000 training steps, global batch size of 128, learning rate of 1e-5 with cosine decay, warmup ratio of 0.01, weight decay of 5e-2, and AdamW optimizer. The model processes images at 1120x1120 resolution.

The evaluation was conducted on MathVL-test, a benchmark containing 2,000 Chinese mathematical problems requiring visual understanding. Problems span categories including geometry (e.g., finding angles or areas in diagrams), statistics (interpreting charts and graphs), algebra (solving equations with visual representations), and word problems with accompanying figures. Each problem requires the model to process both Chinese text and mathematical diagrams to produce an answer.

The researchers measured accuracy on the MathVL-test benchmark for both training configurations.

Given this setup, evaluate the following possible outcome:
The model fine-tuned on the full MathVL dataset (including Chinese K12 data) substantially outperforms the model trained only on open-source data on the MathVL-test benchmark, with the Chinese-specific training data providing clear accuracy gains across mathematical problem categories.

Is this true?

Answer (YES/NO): YES